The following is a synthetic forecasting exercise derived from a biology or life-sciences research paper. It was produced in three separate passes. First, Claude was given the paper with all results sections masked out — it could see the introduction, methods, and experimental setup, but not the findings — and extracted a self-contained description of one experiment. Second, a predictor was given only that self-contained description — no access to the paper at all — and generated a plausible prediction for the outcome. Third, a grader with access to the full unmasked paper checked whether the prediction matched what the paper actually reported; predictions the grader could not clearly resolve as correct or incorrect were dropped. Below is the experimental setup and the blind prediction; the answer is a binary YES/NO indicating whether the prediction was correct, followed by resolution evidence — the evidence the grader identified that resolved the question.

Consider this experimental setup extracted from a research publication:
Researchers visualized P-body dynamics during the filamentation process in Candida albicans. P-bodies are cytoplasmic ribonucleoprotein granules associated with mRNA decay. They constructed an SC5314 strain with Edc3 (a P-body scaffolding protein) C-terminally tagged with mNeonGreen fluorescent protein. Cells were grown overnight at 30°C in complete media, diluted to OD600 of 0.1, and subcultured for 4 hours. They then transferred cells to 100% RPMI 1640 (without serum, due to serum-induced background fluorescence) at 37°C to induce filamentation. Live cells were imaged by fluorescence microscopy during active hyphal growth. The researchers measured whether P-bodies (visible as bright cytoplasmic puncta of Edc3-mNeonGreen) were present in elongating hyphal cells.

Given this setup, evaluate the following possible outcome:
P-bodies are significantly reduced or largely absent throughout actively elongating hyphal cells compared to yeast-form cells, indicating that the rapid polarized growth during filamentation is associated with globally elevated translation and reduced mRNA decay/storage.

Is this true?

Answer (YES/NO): NO